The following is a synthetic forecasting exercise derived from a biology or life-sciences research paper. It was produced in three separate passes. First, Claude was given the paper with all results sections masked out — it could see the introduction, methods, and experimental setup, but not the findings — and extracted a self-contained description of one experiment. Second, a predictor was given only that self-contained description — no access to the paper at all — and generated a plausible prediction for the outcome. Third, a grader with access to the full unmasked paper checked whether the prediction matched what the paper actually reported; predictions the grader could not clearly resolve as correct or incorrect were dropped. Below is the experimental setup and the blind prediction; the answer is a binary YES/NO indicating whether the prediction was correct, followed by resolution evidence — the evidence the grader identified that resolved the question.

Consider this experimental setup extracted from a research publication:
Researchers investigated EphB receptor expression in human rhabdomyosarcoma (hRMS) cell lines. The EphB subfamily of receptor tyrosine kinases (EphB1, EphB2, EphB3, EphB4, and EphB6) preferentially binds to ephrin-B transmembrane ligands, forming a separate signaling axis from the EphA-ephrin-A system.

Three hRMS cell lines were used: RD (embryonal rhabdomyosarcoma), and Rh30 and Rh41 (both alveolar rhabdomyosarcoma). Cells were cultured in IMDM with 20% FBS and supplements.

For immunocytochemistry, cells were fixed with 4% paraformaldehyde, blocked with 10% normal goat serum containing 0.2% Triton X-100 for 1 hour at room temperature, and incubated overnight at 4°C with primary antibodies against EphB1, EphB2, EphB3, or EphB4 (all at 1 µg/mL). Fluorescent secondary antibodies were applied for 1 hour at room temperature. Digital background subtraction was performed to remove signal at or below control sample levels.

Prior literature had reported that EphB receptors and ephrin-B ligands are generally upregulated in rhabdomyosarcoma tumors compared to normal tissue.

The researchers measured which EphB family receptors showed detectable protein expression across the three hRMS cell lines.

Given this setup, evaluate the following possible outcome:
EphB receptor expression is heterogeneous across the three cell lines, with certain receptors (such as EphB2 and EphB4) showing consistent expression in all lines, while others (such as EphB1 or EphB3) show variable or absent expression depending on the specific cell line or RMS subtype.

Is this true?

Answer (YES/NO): NO